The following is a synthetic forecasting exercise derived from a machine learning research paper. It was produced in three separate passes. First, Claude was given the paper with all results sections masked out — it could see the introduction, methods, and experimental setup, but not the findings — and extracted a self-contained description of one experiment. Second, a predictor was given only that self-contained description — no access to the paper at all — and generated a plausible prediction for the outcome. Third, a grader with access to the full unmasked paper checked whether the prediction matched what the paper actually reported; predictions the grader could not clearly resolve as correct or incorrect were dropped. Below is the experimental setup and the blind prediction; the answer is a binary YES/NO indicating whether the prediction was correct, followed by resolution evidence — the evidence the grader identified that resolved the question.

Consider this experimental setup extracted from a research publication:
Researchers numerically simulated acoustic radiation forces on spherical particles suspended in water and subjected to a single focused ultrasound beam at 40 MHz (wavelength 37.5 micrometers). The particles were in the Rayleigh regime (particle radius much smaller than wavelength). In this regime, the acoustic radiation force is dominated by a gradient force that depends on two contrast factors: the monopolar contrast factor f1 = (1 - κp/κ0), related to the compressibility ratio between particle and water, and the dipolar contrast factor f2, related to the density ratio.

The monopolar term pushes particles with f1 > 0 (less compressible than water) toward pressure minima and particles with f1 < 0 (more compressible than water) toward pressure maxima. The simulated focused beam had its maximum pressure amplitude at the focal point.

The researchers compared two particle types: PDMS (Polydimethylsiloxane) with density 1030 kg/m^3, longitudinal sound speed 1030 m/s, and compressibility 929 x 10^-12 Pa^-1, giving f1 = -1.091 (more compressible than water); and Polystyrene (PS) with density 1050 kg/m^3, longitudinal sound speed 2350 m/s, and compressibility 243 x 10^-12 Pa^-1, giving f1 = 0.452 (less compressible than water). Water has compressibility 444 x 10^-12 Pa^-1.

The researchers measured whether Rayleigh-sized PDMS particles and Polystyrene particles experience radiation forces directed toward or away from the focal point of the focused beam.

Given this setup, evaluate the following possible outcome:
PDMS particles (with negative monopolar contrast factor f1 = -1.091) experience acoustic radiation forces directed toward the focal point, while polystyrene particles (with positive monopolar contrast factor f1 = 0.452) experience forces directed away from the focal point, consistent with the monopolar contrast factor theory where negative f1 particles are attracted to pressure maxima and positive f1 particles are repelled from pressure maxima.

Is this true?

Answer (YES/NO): YES